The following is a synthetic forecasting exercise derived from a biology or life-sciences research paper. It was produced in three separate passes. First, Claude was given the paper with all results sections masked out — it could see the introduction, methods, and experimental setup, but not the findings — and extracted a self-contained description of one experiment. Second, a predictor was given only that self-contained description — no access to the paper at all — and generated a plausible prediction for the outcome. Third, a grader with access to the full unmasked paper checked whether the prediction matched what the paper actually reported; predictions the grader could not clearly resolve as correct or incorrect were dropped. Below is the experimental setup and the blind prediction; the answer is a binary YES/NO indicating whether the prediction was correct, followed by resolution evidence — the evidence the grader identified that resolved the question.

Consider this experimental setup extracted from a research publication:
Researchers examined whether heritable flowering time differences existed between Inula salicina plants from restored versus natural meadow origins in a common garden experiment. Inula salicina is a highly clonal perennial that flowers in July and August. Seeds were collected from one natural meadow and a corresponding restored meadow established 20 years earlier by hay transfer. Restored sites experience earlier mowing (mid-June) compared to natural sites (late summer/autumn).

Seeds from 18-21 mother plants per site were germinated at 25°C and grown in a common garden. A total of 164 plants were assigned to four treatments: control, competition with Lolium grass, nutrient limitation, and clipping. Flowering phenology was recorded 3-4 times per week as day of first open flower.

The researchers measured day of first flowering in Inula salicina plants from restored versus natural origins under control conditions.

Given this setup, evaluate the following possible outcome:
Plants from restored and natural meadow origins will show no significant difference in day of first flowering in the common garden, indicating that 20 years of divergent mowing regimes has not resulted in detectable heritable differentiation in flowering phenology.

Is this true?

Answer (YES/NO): YES